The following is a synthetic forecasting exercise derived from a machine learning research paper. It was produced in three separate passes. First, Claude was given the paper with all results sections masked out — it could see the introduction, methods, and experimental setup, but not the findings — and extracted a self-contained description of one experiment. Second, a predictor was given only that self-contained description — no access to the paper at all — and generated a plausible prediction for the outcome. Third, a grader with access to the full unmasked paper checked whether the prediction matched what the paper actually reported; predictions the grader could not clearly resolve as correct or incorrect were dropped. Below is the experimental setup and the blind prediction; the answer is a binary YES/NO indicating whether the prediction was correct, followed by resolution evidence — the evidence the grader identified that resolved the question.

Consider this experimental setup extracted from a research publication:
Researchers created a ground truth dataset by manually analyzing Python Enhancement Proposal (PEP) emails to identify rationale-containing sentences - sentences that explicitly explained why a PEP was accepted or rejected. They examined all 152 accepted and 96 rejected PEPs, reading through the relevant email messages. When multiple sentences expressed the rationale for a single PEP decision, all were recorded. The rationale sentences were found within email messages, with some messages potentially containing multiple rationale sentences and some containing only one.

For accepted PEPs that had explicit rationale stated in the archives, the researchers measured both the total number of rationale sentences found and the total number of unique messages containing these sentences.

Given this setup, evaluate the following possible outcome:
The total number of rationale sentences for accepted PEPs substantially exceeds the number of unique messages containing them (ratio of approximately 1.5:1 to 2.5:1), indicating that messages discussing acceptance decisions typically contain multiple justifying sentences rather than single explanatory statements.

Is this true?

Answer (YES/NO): NO